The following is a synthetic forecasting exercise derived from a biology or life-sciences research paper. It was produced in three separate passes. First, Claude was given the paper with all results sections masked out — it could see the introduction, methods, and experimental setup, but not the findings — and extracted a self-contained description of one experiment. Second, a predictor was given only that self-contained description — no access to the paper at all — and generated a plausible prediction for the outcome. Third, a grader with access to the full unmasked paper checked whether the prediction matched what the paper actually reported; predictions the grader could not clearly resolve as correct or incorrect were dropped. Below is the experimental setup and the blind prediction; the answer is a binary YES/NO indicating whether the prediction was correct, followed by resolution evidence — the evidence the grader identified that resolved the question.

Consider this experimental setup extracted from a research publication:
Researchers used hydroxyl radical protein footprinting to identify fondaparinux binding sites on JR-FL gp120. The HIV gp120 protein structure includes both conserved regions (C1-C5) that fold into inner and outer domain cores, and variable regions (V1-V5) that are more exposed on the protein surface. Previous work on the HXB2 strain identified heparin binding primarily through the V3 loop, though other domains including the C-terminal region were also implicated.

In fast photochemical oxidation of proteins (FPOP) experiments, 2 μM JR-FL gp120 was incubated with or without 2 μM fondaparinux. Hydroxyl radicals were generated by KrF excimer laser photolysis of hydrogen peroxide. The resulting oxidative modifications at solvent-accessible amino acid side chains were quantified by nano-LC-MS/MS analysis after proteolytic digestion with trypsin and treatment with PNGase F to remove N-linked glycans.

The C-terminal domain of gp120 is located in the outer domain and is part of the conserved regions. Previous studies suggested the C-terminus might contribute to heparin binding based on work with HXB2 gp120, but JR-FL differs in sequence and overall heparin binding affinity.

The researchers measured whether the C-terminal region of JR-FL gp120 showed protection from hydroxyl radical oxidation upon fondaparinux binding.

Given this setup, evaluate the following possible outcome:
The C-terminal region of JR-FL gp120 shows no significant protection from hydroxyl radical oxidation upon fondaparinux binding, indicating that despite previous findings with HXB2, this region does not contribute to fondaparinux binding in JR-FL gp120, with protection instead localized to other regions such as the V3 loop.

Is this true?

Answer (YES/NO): NO